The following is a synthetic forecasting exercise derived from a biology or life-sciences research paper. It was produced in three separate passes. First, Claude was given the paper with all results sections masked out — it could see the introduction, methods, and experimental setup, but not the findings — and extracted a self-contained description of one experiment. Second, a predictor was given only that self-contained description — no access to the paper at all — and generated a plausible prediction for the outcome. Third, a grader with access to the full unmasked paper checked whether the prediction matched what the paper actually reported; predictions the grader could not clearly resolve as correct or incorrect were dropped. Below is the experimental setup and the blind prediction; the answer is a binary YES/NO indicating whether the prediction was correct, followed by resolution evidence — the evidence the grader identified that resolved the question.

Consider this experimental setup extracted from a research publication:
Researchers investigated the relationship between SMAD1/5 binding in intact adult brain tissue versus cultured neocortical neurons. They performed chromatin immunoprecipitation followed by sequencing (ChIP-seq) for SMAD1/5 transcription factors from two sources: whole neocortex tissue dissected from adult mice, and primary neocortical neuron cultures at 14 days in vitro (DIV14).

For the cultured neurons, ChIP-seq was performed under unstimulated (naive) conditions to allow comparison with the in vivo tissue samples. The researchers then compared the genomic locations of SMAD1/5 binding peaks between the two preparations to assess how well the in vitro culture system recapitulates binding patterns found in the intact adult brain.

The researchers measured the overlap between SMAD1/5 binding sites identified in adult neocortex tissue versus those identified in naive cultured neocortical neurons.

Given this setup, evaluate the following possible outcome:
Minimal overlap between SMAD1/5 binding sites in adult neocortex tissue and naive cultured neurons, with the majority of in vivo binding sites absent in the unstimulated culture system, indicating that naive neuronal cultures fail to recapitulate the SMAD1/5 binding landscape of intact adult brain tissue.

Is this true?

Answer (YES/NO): NO